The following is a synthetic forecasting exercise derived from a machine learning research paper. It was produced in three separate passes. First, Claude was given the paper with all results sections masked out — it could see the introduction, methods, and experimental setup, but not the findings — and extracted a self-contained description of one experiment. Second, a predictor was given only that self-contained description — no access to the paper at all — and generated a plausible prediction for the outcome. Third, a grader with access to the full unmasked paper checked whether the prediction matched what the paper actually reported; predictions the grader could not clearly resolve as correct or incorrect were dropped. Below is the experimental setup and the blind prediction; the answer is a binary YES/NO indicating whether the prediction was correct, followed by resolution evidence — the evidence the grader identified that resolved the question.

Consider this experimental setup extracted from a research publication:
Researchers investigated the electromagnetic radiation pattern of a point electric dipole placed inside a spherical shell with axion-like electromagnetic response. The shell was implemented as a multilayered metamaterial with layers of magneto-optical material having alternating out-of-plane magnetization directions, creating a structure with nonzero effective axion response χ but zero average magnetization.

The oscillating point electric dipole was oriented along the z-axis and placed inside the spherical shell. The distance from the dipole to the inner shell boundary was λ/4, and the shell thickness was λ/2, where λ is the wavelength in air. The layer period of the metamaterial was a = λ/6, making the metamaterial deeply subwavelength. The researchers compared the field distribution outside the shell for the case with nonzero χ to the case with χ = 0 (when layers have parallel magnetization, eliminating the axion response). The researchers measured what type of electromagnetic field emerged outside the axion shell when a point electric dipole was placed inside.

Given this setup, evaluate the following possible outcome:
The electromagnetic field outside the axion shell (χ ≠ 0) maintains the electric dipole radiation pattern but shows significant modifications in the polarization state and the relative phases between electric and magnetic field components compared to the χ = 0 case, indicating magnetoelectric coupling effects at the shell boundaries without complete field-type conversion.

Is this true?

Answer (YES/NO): NO